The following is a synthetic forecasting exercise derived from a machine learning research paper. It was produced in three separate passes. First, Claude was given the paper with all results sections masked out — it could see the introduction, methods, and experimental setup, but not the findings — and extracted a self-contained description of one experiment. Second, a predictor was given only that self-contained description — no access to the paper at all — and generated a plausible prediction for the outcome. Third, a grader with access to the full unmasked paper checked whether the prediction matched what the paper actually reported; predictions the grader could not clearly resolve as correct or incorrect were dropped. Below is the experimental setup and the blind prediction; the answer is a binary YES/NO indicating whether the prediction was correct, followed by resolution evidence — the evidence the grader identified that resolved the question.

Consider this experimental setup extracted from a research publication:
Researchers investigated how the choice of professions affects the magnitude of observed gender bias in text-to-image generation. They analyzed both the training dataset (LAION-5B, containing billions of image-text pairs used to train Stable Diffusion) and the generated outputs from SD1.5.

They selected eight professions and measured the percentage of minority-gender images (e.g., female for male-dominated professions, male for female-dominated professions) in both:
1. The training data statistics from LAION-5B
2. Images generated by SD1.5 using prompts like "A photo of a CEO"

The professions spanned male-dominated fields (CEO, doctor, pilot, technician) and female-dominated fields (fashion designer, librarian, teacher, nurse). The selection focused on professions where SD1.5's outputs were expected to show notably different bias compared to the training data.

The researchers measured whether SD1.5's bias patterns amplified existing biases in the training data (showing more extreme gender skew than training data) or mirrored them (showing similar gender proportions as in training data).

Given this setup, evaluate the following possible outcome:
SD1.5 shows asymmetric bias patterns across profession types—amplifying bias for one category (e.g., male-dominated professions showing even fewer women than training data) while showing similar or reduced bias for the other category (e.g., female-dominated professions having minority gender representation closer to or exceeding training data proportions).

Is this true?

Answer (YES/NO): NO